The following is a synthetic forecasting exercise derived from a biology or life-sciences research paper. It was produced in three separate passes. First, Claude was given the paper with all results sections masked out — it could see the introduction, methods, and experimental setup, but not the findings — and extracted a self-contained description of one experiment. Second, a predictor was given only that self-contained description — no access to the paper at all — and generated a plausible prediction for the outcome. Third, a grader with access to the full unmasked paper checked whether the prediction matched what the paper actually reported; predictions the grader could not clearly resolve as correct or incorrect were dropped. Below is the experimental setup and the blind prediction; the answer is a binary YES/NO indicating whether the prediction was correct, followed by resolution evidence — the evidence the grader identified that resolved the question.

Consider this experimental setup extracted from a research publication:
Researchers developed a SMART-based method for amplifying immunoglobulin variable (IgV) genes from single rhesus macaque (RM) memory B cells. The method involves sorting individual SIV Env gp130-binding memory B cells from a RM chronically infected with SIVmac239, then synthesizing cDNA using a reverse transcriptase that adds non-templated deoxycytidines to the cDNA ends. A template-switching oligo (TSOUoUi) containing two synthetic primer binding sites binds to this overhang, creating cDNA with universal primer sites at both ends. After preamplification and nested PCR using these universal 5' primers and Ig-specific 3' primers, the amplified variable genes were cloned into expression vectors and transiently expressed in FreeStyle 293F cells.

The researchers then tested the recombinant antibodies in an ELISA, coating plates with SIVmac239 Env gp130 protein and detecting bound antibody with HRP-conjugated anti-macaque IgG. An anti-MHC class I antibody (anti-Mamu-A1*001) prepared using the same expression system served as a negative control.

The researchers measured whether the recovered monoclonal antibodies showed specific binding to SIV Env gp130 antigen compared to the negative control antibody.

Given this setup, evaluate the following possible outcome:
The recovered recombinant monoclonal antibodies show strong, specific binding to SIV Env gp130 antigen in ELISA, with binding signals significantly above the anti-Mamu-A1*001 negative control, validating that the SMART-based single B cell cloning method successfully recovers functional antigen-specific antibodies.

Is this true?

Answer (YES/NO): YES